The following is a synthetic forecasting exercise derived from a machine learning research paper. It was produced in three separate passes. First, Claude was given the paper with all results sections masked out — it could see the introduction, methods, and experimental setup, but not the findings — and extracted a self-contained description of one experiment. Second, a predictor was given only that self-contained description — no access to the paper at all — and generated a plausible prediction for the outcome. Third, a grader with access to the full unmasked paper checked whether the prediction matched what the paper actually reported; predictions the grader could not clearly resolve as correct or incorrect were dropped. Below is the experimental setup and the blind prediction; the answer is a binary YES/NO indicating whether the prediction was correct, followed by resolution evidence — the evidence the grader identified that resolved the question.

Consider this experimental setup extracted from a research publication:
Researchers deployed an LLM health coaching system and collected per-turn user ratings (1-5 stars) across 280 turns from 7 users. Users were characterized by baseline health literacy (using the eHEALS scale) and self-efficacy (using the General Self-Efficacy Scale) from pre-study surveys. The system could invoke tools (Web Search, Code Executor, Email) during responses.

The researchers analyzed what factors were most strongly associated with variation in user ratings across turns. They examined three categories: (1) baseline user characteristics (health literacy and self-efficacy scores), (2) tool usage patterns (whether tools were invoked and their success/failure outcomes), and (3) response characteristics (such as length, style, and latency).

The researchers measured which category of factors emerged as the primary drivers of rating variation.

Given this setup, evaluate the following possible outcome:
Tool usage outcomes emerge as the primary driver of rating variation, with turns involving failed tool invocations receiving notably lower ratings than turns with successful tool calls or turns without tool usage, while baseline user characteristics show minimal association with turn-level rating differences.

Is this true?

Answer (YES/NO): NO